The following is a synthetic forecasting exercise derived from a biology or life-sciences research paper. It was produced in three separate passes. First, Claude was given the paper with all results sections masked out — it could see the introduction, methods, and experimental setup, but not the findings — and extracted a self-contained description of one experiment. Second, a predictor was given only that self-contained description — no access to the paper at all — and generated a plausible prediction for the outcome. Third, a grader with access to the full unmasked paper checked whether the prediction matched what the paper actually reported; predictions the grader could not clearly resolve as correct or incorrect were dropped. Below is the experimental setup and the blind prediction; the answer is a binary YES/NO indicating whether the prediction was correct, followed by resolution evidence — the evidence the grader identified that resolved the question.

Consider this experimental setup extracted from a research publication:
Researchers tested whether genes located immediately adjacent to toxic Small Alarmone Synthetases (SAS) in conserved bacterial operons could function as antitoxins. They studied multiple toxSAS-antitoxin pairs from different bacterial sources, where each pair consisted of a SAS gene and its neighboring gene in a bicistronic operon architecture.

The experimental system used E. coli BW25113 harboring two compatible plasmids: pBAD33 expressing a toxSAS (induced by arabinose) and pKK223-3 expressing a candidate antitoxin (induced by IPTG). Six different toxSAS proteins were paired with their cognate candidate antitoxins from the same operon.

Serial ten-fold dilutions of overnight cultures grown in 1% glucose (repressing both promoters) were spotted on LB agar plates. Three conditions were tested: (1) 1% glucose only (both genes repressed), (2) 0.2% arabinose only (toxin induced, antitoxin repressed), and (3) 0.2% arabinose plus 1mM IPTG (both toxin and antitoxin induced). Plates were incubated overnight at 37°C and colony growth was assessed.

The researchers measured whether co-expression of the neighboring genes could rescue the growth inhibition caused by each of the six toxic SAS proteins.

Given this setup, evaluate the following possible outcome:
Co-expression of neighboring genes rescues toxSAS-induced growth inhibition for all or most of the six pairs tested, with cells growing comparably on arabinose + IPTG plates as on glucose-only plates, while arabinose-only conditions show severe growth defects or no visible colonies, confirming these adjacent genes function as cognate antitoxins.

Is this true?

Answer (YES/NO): YES